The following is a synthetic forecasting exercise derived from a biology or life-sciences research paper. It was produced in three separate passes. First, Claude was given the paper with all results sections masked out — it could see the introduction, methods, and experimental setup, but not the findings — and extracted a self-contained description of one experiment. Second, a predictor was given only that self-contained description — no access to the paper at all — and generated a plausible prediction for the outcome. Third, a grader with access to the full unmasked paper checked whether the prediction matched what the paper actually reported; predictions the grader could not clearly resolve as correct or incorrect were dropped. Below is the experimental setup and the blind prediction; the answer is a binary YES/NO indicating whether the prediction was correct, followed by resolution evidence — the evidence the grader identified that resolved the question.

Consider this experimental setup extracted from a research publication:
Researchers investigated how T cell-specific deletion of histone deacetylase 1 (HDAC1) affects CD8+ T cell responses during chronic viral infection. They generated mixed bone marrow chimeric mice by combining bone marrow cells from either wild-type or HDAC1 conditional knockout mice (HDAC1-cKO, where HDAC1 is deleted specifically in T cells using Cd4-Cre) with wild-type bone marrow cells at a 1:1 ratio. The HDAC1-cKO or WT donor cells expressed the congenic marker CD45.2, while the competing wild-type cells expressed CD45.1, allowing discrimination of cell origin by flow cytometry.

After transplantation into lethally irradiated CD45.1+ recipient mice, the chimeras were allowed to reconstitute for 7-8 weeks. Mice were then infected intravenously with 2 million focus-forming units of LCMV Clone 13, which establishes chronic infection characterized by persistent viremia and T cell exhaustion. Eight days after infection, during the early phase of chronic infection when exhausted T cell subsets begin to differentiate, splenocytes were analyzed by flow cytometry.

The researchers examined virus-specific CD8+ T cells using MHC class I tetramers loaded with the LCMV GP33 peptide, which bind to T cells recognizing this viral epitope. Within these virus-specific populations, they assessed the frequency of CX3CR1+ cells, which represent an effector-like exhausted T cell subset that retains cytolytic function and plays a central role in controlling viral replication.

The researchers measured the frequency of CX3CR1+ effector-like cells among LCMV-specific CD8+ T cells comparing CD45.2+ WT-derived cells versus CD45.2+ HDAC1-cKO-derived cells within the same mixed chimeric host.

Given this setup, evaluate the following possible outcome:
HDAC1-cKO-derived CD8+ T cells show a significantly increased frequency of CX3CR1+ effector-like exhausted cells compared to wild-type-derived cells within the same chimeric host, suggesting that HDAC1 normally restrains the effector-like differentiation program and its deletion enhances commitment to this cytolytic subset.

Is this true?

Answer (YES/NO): NO